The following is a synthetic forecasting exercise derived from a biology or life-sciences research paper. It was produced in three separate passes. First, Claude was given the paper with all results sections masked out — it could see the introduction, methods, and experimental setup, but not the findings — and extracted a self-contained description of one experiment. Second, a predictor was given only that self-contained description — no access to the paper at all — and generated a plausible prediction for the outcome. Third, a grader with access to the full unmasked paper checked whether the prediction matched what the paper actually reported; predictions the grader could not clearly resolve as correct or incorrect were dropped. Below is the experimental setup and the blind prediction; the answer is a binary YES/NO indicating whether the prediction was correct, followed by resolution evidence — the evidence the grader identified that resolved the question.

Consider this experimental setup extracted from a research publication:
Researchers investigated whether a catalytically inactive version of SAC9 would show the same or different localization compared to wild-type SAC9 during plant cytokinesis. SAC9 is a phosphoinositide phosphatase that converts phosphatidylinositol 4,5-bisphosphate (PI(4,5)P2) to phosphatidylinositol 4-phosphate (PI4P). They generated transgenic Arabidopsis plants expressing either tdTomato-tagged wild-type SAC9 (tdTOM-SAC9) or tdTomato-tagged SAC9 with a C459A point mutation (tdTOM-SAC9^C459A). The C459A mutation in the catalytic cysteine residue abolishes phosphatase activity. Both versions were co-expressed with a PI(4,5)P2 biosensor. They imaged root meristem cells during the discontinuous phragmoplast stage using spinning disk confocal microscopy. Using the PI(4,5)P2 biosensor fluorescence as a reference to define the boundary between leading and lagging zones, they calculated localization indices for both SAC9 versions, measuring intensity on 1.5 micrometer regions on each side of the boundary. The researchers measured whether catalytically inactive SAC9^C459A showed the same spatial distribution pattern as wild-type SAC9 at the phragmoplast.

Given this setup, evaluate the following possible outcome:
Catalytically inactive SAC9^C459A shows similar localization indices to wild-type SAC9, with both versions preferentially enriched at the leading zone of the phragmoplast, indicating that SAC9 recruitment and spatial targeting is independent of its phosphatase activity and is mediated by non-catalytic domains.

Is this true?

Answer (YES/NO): YES